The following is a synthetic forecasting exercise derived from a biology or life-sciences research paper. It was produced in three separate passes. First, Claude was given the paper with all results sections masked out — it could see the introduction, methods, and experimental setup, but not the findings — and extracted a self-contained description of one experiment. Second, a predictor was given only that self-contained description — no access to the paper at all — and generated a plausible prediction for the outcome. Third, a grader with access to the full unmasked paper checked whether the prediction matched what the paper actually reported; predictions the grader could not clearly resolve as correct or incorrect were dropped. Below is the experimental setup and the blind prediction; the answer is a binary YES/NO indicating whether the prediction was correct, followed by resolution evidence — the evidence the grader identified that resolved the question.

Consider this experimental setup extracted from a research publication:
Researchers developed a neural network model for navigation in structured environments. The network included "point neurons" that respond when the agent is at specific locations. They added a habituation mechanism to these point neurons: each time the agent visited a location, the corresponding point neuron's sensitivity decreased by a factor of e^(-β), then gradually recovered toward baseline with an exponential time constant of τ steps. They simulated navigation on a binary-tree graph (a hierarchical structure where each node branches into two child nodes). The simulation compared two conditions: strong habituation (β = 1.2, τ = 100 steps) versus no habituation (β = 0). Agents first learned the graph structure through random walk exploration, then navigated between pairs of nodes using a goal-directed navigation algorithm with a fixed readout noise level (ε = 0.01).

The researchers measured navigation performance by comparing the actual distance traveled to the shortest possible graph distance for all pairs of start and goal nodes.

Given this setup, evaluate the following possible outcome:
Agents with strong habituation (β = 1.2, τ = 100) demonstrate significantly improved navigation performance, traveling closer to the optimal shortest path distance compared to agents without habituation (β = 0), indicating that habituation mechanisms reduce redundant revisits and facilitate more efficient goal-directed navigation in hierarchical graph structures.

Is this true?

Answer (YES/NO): NO